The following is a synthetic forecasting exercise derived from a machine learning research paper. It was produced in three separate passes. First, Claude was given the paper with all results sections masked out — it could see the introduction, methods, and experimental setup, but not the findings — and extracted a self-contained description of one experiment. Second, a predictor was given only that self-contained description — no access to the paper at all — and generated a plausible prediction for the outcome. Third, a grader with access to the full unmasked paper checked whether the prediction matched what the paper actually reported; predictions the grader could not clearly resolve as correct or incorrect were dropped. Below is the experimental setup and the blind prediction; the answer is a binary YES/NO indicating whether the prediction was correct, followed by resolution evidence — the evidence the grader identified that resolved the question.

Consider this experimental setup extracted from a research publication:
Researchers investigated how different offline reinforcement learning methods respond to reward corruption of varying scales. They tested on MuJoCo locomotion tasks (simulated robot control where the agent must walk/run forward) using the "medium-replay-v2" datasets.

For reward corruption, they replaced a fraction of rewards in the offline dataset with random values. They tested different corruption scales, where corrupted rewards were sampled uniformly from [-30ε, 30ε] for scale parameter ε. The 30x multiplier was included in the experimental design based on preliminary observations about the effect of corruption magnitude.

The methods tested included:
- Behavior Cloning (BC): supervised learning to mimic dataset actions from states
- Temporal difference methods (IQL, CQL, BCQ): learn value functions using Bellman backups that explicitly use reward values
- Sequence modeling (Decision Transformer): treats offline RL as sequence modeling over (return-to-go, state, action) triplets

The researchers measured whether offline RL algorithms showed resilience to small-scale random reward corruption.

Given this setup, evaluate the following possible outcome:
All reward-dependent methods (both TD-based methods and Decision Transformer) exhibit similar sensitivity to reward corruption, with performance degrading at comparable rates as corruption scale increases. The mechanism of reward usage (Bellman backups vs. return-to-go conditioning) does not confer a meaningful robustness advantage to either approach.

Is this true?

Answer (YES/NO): NO